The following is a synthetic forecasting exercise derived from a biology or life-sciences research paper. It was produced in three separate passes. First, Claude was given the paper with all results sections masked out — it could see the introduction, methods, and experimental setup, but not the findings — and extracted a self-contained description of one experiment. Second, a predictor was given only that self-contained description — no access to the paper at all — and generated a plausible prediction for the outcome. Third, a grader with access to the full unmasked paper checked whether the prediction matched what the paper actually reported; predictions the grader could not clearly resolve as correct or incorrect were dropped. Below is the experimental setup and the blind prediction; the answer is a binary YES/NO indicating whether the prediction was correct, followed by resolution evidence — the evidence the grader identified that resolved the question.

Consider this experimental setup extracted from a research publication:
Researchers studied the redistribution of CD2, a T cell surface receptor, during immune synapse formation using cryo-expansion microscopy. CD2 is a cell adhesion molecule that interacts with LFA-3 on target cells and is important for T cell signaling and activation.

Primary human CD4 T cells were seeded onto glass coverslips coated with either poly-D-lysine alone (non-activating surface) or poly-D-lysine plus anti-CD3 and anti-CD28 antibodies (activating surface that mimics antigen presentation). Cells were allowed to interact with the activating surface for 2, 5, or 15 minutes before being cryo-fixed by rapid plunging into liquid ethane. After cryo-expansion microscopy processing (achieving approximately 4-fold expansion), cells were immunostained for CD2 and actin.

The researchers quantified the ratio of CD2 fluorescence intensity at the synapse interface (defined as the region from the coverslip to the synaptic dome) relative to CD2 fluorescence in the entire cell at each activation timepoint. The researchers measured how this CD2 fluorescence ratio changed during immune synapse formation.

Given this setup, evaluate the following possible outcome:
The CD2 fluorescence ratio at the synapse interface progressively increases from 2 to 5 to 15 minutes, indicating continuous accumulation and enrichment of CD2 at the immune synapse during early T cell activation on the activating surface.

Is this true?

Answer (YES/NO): YES